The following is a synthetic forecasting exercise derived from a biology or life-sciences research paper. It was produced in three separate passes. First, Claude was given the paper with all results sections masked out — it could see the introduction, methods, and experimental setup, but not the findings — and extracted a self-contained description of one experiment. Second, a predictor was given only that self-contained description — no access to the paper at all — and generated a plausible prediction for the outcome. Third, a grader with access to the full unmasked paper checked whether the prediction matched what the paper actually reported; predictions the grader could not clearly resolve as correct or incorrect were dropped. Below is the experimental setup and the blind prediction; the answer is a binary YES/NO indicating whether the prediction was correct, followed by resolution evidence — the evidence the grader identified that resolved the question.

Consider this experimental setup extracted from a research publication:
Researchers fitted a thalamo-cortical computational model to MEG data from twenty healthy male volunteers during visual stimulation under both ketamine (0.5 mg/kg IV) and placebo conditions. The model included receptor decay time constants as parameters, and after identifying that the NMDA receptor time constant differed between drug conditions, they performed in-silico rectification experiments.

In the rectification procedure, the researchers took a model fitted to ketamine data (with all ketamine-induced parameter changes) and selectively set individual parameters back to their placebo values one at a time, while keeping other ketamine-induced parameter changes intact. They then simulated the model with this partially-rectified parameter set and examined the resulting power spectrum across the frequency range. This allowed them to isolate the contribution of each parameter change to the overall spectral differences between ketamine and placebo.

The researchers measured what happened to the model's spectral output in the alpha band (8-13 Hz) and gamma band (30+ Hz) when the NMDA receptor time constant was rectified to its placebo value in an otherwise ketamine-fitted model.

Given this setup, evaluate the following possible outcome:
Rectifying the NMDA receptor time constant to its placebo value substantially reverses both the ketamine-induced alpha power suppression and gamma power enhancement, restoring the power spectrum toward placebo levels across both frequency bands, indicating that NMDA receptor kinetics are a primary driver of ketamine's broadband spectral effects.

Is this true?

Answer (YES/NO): NO